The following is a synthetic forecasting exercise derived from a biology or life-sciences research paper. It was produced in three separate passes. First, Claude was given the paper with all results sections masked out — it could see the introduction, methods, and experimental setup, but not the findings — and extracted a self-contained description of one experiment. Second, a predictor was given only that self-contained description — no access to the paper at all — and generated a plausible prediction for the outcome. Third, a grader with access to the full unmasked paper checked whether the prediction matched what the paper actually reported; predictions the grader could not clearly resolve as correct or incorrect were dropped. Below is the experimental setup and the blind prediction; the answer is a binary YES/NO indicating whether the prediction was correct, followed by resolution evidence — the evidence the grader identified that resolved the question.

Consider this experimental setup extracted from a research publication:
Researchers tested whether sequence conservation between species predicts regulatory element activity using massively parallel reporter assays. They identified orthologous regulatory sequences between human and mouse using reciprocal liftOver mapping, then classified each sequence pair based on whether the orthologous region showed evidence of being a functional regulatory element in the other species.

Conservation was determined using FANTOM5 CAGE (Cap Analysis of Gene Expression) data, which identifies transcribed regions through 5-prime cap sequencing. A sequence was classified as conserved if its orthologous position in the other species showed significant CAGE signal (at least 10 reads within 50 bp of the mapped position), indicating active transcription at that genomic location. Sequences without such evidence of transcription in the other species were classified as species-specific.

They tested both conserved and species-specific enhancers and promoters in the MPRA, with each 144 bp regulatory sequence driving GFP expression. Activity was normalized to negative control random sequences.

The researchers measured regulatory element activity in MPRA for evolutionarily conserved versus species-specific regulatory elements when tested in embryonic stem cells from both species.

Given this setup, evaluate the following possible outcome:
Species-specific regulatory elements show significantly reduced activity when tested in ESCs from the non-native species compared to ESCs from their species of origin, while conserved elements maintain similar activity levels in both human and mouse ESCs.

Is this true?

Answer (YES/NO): NO